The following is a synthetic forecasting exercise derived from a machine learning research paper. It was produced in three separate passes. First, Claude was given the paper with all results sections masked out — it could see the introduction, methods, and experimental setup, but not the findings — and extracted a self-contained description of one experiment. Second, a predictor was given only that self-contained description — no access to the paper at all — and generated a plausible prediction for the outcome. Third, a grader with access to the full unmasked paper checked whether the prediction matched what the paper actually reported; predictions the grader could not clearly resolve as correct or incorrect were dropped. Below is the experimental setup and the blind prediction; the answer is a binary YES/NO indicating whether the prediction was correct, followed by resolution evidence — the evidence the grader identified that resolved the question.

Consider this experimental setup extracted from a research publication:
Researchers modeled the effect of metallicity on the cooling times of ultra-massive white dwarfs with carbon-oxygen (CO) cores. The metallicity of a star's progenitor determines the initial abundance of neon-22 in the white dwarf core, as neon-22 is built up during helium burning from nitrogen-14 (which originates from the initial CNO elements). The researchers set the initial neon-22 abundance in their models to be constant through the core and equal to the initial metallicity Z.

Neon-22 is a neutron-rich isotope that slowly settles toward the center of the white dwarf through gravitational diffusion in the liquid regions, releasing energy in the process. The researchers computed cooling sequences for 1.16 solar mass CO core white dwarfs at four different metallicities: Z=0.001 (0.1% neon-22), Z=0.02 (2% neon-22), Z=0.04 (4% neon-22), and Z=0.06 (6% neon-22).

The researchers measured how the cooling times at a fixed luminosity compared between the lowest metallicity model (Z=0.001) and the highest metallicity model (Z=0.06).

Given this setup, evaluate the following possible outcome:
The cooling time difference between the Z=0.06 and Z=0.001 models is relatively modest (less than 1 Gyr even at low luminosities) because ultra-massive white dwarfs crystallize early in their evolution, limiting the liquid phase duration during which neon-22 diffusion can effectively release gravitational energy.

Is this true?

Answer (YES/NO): NO